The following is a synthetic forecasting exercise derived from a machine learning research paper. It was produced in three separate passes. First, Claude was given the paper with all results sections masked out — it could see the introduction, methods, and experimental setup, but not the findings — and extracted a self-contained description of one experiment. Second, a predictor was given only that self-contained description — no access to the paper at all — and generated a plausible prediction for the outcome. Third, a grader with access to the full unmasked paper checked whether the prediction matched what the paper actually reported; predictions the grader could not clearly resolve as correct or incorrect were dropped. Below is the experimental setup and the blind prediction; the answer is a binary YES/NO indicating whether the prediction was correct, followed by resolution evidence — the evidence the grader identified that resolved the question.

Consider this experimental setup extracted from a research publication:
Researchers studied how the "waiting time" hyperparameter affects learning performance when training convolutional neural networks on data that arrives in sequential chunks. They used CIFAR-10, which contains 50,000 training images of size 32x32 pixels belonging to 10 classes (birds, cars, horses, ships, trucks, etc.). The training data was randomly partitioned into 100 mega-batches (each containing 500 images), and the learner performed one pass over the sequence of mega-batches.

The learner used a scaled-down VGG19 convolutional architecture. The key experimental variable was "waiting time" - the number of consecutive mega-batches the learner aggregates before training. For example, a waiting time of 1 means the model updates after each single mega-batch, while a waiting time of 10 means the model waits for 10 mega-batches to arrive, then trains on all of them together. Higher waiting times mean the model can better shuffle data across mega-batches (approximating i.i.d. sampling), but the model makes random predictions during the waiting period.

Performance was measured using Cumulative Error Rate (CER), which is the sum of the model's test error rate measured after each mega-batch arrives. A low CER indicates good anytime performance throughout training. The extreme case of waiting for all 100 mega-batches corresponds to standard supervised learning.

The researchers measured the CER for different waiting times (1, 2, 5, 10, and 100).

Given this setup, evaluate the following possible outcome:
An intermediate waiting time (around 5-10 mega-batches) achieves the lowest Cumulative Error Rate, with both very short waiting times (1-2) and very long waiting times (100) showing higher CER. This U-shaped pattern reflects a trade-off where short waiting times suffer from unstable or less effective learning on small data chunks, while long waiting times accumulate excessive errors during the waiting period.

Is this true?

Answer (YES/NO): YES